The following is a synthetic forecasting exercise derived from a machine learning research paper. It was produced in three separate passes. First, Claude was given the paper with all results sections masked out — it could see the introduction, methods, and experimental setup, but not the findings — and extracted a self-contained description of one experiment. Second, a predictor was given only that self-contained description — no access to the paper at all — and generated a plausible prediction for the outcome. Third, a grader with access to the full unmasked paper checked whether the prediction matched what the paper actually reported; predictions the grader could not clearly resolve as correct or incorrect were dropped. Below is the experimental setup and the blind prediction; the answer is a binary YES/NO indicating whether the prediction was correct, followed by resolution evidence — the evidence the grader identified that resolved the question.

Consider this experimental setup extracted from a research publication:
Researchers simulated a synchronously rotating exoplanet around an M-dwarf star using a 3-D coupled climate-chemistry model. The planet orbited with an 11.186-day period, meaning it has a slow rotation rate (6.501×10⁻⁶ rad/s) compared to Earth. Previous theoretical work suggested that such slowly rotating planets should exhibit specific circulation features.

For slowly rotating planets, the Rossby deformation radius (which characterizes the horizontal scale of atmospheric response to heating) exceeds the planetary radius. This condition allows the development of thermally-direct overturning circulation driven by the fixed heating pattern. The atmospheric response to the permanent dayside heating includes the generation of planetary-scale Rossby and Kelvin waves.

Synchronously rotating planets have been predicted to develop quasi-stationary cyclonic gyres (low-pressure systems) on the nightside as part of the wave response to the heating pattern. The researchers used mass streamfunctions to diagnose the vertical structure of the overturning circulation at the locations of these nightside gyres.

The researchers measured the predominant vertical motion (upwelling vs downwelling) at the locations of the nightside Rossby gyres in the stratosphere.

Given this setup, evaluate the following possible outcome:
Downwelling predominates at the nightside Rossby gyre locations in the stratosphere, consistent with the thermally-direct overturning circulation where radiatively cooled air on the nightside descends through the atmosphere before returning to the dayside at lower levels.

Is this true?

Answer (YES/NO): YES